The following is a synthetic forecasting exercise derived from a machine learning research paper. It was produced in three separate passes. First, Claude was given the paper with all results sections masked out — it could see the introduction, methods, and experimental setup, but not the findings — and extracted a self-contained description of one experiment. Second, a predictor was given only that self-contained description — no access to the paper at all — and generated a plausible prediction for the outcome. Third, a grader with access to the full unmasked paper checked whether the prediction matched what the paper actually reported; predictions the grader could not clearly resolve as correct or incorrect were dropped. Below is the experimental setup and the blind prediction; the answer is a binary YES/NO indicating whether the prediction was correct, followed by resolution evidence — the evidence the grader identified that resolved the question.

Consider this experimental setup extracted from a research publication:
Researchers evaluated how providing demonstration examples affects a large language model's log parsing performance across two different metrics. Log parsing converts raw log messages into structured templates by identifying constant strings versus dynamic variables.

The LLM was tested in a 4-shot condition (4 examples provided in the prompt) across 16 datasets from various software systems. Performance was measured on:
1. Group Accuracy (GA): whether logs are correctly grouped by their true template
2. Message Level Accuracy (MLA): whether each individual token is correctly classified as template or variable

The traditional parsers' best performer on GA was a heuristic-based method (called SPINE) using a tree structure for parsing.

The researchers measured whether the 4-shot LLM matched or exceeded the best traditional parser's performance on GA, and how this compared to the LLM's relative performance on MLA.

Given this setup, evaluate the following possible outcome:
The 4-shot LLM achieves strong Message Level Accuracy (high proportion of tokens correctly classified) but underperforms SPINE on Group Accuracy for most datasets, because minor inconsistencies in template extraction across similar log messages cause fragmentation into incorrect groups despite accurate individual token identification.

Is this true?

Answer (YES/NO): NO